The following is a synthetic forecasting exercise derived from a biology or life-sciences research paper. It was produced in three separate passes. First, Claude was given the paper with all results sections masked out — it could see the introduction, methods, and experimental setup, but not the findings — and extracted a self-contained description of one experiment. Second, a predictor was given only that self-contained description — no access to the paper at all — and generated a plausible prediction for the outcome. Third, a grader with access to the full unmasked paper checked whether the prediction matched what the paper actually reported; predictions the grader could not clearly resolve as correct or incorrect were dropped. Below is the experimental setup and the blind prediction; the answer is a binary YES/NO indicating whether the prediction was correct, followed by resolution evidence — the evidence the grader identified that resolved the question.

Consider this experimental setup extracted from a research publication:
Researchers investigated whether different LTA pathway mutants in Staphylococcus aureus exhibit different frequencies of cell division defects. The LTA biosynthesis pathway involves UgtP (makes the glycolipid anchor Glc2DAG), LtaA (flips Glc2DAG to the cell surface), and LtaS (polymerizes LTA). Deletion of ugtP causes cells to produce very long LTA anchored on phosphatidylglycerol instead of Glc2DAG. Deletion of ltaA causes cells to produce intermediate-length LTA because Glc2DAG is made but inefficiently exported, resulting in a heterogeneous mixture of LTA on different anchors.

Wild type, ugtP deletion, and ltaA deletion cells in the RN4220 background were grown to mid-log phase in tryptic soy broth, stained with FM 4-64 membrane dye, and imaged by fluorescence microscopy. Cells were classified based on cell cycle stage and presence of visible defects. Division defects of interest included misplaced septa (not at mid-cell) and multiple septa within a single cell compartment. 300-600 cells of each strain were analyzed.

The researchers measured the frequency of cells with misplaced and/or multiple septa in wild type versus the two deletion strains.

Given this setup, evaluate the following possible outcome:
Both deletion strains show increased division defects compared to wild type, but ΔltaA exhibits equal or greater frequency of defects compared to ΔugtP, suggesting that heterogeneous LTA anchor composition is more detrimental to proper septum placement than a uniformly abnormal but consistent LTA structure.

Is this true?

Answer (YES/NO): NO